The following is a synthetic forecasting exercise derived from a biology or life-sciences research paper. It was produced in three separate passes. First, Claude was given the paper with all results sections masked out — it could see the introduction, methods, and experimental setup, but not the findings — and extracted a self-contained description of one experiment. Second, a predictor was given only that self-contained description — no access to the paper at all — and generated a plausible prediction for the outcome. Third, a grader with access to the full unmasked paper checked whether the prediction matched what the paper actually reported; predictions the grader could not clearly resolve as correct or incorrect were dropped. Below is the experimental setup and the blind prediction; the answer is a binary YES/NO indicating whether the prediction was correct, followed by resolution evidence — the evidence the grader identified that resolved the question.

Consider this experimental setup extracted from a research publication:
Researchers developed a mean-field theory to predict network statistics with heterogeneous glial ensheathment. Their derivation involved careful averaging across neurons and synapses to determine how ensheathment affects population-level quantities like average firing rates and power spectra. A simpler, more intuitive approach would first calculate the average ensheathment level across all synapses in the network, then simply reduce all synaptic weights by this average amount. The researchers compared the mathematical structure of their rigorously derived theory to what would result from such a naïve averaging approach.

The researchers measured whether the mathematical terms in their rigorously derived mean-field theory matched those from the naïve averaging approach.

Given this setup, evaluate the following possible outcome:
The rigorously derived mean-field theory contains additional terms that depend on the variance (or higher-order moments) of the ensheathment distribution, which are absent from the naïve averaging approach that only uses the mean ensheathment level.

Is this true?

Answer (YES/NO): YES